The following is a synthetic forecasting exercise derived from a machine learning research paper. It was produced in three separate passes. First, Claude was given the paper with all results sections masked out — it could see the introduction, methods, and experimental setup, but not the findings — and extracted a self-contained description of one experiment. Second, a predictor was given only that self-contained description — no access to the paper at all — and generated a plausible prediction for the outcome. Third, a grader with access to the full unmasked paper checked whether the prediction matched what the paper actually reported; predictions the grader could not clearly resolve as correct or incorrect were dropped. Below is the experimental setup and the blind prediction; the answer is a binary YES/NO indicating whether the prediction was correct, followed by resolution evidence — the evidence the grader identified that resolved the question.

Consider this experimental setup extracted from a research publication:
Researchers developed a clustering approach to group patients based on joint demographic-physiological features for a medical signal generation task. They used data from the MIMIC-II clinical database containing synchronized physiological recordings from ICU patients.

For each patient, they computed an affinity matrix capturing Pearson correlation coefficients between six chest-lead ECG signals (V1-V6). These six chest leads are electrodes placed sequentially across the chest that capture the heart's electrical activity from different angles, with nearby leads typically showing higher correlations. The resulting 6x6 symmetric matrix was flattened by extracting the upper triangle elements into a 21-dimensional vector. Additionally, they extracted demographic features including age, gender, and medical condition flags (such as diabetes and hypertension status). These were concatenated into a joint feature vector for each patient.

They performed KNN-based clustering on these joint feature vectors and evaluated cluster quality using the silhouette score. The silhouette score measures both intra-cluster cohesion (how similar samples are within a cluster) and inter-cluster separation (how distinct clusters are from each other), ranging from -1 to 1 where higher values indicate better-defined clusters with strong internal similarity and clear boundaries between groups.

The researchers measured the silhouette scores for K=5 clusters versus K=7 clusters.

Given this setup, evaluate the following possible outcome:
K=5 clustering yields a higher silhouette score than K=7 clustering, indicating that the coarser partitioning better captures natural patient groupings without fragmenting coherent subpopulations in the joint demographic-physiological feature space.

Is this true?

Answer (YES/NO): NO